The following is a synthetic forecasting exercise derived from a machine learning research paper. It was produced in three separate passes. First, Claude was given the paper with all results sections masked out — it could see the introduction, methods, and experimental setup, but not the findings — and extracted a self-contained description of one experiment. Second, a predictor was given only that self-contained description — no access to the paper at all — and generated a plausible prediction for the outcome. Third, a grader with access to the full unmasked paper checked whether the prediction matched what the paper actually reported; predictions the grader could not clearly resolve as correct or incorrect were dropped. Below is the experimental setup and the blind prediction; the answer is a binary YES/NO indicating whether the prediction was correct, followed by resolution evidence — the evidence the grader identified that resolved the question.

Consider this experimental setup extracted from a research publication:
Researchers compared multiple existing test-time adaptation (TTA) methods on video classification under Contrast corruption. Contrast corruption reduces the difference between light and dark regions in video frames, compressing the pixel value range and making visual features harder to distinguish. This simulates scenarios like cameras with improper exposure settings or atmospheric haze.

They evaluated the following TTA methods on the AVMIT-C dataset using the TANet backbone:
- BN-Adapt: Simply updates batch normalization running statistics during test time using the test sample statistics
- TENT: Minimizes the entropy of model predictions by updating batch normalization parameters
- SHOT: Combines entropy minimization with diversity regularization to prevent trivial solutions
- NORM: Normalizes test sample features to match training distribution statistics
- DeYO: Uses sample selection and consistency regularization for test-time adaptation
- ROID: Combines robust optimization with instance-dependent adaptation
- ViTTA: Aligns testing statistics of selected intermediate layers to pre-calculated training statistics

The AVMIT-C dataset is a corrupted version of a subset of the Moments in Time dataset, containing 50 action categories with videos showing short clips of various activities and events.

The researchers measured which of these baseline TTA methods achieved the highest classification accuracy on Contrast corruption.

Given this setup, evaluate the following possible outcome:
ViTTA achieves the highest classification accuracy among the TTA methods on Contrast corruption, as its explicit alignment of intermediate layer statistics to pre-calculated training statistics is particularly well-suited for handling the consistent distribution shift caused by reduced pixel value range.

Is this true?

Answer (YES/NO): YES